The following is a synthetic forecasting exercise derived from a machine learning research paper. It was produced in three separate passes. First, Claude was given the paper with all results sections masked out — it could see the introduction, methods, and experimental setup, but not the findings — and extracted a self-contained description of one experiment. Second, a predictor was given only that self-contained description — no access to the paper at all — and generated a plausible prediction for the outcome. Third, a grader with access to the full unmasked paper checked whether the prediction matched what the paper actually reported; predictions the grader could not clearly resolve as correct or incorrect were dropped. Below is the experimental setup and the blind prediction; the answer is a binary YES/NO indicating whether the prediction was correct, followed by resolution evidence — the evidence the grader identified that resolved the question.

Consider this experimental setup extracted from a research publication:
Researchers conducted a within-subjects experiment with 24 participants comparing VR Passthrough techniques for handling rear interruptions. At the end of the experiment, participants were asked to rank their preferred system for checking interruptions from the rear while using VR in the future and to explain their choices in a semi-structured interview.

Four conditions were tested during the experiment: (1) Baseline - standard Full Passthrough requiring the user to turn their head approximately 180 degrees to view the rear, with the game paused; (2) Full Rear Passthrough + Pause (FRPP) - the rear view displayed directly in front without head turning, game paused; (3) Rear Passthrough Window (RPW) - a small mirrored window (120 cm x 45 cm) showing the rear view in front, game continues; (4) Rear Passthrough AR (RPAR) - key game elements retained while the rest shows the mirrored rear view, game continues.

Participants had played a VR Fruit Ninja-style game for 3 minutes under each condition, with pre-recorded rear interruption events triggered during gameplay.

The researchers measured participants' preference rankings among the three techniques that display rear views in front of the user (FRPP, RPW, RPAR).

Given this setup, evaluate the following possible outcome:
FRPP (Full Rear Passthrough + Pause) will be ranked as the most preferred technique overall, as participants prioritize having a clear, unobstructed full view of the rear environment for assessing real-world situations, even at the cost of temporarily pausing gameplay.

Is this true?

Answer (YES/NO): YES